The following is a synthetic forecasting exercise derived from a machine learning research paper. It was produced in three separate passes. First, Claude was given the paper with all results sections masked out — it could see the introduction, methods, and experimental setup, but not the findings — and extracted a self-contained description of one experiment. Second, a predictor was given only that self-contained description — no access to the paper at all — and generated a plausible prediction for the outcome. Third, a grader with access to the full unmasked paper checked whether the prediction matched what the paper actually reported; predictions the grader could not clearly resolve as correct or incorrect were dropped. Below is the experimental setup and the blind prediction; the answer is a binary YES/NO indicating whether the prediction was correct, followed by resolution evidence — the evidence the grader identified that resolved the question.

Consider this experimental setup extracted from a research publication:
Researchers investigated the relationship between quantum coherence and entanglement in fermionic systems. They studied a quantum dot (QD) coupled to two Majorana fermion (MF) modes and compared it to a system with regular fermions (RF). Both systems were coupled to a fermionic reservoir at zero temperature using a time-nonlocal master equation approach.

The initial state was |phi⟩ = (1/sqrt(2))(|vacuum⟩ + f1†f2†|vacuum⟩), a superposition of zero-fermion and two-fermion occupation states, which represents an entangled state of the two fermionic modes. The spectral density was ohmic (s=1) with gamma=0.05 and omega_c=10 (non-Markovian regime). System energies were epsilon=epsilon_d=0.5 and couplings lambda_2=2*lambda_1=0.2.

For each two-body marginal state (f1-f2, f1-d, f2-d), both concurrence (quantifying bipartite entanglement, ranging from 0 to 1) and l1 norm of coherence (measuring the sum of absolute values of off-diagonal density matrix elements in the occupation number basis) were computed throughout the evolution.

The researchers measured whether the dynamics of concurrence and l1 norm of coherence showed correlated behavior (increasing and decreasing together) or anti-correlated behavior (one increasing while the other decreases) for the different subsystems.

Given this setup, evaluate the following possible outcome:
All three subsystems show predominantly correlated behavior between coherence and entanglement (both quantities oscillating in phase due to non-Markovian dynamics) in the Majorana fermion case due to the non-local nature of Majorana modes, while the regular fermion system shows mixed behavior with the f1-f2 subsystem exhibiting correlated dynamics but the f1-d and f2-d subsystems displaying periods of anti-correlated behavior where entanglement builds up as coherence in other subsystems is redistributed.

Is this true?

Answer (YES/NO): NO